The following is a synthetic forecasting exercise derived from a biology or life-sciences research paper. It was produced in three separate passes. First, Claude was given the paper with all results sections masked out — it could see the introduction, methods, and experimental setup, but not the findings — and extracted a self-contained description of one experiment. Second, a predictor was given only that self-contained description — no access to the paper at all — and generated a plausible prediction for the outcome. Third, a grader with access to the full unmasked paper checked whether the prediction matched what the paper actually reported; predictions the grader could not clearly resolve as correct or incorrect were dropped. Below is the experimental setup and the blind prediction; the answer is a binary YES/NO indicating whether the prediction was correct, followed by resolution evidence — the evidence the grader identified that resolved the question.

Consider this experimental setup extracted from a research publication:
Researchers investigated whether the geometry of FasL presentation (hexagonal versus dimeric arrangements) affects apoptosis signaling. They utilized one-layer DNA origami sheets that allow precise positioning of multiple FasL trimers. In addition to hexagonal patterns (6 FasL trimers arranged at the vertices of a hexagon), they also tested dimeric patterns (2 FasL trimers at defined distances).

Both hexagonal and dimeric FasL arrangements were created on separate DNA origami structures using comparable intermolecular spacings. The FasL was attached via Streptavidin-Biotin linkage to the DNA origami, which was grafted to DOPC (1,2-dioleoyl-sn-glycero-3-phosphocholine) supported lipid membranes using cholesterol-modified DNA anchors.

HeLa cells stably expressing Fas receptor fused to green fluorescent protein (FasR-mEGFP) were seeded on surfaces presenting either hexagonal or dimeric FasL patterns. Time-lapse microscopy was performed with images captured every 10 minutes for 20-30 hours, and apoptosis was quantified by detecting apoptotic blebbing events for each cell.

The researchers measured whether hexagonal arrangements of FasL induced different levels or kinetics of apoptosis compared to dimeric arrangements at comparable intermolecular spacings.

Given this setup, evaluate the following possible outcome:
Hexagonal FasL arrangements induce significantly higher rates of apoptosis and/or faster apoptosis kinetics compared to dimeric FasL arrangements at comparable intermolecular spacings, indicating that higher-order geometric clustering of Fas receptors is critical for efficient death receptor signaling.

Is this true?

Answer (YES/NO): NO